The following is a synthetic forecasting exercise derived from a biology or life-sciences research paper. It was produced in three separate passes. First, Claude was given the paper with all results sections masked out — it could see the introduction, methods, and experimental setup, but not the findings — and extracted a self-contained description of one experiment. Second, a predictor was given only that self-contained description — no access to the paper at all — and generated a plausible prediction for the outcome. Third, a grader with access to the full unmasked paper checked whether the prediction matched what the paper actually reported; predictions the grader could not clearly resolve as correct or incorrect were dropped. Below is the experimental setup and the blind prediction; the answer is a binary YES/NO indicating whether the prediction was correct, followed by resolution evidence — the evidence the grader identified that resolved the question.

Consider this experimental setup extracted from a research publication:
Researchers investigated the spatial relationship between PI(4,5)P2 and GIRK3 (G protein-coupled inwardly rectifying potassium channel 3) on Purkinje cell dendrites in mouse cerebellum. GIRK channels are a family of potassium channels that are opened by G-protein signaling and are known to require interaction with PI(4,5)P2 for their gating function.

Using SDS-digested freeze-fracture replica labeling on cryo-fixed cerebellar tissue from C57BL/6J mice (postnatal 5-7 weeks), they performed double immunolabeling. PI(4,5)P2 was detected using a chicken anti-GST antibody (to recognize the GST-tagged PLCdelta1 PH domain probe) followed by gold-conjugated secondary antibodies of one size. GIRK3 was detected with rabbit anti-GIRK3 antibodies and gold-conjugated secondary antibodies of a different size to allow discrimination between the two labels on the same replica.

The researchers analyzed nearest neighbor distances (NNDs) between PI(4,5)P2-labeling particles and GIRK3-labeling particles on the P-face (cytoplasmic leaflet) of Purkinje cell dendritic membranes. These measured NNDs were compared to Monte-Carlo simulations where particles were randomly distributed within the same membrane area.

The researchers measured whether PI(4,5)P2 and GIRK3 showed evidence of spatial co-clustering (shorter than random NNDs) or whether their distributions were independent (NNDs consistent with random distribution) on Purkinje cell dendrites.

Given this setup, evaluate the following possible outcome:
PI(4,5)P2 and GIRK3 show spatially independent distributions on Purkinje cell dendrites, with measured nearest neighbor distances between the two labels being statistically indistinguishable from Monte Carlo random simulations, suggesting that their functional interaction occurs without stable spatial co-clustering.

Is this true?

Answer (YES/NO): NO